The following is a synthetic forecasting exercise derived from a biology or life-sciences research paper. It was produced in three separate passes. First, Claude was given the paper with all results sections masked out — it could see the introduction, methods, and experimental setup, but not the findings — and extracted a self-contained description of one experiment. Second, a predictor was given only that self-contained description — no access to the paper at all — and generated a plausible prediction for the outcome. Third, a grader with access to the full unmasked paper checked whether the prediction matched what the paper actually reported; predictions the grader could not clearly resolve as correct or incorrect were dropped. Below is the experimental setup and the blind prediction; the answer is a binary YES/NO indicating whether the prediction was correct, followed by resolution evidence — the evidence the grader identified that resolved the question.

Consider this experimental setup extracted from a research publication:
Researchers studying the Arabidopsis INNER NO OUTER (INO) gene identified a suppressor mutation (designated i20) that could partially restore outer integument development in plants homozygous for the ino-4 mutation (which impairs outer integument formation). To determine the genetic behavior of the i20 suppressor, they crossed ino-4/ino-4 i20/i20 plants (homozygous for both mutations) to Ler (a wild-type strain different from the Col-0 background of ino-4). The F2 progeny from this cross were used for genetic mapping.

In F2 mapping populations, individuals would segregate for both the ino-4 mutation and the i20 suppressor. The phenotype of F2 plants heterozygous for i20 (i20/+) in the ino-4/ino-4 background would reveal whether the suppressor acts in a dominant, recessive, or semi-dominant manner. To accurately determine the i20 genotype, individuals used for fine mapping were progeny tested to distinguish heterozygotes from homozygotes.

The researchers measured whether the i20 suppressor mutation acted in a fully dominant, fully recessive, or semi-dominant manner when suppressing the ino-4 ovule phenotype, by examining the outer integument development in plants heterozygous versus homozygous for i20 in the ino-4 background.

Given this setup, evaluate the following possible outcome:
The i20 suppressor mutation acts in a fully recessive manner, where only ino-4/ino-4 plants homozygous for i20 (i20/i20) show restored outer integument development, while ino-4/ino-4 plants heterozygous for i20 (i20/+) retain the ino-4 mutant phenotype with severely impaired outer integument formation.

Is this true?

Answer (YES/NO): NO